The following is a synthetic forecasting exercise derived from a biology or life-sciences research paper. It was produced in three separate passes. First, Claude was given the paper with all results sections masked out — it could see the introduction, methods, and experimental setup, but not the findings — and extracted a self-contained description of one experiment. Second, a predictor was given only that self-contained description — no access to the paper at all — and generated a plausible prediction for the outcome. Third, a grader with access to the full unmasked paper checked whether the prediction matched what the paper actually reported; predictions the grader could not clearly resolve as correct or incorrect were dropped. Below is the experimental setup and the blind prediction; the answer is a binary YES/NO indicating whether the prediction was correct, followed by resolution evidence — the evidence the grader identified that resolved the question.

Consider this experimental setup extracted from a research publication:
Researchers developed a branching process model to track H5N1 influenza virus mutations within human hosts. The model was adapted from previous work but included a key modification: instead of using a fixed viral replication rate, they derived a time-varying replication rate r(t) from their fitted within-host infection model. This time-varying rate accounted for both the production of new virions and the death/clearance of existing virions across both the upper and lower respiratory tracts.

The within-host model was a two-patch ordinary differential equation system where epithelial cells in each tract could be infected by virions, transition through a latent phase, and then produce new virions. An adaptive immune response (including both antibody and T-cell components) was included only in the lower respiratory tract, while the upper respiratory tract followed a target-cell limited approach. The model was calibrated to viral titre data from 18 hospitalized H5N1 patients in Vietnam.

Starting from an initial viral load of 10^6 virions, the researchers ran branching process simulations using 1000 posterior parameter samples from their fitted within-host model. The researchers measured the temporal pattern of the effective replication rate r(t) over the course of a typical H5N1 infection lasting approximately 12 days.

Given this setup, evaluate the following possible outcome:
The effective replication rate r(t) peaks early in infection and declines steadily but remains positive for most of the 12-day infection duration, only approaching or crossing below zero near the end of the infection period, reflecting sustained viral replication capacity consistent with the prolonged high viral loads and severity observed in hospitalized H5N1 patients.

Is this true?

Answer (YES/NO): NO